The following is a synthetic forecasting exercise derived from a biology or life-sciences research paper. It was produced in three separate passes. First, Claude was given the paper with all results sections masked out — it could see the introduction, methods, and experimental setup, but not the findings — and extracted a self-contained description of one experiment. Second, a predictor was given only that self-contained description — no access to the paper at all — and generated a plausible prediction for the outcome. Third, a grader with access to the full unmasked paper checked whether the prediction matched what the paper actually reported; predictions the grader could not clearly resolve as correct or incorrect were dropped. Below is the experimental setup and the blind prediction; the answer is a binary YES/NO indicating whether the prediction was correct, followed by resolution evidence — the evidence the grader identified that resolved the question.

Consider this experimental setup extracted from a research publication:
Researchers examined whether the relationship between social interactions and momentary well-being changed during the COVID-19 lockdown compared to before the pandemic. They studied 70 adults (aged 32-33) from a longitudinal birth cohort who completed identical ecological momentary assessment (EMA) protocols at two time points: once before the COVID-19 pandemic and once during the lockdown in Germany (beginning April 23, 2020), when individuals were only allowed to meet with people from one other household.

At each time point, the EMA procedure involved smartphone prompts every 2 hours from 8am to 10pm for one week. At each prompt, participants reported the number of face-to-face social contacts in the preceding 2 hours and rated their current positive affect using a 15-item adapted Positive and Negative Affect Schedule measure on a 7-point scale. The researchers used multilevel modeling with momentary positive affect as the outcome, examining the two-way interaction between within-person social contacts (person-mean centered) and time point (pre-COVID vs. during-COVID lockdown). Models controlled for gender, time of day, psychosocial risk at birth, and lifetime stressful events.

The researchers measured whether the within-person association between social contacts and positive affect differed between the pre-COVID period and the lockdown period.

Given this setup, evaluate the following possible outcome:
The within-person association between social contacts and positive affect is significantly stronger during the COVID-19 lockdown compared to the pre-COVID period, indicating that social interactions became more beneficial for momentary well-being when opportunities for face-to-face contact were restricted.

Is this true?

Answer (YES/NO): NO